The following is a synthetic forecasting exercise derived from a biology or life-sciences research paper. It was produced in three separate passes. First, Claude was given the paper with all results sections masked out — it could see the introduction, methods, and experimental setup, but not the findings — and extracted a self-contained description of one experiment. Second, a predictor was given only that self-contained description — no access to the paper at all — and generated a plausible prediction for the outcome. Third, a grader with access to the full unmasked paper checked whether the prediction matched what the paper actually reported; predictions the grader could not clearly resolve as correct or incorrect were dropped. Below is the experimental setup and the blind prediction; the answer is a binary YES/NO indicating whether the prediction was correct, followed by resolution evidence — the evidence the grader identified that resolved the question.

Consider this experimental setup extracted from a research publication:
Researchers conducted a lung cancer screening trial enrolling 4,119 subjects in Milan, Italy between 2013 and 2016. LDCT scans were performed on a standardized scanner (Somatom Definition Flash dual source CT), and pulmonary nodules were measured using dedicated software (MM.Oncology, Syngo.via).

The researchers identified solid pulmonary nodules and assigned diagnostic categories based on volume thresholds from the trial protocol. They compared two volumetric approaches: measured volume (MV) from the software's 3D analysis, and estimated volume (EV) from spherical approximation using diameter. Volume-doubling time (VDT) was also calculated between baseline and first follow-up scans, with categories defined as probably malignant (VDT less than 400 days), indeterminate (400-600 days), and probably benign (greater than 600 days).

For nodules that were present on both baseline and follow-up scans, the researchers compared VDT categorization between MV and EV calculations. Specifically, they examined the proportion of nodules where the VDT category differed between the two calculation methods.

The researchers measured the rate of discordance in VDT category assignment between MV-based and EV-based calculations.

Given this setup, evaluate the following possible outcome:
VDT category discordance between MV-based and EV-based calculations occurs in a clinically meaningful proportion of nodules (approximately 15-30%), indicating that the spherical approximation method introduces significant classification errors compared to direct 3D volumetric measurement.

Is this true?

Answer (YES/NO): NO